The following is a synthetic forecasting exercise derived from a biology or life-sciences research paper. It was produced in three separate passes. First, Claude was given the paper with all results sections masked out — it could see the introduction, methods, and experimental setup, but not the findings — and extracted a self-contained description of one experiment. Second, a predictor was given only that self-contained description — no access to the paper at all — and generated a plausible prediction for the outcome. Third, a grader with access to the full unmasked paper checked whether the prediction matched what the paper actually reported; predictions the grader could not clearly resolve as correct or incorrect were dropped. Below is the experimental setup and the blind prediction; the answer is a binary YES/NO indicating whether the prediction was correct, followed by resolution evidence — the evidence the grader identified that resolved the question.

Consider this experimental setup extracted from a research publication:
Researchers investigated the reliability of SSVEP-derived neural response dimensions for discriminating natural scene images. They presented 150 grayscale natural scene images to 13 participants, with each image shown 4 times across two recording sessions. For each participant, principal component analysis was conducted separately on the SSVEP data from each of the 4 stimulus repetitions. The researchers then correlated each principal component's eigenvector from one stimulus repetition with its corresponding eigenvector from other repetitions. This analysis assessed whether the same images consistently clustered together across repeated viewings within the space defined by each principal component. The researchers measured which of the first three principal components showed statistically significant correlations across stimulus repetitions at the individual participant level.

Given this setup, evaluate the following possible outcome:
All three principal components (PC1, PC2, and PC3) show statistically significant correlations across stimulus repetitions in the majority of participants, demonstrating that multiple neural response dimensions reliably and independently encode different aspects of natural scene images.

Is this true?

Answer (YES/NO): NO